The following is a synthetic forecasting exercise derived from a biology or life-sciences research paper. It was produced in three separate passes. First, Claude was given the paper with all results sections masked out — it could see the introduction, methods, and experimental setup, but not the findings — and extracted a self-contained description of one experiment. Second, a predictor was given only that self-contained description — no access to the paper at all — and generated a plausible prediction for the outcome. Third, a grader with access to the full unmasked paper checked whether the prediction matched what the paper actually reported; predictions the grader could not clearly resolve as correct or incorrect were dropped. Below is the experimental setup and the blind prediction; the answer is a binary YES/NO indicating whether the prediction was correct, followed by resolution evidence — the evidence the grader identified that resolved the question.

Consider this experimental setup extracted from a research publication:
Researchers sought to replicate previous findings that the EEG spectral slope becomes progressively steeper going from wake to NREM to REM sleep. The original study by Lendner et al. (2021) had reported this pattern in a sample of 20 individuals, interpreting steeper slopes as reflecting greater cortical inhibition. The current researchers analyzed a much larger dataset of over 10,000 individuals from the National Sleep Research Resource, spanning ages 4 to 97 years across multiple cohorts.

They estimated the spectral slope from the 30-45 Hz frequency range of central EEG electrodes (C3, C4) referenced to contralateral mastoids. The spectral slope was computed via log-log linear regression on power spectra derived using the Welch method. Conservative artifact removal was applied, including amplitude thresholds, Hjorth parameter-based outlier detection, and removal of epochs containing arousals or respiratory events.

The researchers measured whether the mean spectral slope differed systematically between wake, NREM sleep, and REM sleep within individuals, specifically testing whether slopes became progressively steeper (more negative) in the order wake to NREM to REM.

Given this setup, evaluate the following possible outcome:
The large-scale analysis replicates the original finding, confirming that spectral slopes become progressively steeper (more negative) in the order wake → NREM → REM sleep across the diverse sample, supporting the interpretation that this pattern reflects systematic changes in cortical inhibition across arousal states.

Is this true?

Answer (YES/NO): YES